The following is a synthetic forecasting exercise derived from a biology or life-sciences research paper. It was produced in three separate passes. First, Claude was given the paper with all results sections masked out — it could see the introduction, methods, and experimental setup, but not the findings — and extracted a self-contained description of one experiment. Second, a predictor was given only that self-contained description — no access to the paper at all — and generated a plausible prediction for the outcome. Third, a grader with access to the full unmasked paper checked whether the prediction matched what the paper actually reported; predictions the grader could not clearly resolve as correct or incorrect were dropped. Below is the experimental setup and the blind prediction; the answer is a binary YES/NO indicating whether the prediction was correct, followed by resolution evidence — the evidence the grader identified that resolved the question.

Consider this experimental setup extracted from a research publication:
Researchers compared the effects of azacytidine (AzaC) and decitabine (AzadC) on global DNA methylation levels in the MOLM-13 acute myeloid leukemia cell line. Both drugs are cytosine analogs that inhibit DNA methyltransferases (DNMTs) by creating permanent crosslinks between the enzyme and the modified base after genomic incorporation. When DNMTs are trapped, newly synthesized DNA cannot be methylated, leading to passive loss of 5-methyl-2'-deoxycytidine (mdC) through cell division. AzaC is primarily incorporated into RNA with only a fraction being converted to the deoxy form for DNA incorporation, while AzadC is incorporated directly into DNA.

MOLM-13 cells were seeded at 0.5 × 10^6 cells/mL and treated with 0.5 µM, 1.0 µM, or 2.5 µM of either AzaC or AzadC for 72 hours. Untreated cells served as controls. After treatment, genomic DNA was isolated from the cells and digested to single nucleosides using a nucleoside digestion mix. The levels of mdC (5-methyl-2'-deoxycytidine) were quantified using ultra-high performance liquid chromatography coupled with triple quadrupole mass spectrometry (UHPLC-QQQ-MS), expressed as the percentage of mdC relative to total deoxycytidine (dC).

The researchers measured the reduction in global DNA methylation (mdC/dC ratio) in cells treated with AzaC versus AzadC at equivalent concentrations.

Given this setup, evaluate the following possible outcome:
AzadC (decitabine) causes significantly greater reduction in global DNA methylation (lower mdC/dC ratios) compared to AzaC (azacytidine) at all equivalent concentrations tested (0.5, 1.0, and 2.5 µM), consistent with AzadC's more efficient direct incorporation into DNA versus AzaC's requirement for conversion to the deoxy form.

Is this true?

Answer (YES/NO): NO